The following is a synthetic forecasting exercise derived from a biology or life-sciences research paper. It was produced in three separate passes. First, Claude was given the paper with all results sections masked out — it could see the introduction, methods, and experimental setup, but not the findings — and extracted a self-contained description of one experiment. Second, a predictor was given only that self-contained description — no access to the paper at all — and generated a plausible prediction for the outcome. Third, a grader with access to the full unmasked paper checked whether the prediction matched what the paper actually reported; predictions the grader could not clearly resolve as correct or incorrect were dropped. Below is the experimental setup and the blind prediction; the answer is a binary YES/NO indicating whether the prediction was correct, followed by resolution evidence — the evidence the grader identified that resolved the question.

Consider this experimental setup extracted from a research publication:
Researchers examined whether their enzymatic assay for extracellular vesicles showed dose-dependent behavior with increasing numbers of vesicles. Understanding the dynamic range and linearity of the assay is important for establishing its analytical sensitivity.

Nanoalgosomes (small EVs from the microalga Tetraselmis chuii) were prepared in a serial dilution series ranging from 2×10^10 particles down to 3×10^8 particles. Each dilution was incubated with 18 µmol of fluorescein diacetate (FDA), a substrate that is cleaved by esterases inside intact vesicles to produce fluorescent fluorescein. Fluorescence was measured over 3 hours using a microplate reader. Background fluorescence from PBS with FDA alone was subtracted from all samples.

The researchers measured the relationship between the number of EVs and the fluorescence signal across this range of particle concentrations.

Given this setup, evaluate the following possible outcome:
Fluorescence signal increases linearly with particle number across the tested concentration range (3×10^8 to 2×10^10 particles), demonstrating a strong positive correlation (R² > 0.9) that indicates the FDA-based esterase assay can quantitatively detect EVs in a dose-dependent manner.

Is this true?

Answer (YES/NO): NO